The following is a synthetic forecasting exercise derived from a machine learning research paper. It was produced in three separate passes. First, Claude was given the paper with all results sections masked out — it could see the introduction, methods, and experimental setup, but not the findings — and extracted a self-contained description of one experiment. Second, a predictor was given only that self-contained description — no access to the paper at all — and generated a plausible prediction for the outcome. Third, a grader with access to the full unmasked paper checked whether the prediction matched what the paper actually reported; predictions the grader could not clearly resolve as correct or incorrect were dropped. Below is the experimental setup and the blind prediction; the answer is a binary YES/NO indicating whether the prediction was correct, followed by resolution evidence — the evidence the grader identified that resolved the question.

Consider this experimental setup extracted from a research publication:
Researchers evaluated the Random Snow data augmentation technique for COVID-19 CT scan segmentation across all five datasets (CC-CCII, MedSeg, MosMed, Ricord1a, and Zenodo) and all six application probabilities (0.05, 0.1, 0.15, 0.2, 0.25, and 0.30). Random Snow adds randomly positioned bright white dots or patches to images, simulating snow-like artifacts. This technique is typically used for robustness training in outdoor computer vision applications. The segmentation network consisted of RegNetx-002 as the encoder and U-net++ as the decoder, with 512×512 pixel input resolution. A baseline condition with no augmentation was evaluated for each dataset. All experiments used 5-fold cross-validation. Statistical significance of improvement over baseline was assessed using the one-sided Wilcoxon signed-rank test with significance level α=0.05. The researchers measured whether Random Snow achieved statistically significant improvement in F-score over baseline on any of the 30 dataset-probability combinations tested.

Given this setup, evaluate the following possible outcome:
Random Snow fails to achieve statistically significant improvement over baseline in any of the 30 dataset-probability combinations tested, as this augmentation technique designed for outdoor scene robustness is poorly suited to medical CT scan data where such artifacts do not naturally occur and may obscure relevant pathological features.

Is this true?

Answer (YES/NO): YES